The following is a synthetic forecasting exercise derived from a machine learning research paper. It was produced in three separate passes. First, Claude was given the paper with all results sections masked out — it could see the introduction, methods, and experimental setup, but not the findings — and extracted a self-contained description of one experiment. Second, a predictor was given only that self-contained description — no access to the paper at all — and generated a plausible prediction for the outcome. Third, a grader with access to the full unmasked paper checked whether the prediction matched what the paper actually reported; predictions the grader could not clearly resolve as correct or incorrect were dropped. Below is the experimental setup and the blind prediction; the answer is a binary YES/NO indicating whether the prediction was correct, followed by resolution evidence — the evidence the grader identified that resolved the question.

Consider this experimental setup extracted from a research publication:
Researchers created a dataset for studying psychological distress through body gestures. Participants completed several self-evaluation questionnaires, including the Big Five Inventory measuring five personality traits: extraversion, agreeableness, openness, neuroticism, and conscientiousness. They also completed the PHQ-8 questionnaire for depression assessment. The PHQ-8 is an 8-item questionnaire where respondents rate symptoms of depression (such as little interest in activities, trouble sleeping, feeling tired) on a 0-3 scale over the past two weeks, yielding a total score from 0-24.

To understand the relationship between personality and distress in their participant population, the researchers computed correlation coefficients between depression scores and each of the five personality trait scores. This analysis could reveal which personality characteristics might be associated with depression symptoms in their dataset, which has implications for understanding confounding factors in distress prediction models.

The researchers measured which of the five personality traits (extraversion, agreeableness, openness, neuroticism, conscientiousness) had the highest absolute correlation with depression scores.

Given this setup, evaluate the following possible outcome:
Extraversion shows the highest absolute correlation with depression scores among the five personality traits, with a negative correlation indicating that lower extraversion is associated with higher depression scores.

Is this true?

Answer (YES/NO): NO